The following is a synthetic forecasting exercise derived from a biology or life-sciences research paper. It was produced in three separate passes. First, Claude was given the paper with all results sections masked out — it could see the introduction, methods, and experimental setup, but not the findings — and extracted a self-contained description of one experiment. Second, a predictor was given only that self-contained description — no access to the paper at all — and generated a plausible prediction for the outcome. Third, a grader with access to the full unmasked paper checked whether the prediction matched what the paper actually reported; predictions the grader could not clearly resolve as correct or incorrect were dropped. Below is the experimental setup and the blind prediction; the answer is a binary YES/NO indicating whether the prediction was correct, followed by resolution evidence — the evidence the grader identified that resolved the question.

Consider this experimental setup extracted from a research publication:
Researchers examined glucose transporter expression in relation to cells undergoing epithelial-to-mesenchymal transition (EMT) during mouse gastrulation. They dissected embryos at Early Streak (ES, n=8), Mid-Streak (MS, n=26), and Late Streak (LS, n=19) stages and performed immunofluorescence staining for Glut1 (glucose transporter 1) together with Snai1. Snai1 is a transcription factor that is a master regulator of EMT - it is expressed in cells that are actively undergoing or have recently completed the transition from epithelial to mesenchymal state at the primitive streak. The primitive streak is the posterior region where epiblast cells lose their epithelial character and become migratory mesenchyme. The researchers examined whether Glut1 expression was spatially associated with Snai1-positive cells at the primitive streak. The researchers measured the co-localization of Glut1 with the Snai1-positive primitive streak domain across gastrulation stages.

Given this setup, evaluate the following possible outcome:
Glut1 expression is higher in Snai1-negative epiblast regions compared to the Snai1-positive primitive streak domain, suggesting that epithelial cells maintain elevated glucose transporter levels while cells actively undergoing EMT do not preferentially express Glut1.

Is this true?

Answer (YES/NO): YES